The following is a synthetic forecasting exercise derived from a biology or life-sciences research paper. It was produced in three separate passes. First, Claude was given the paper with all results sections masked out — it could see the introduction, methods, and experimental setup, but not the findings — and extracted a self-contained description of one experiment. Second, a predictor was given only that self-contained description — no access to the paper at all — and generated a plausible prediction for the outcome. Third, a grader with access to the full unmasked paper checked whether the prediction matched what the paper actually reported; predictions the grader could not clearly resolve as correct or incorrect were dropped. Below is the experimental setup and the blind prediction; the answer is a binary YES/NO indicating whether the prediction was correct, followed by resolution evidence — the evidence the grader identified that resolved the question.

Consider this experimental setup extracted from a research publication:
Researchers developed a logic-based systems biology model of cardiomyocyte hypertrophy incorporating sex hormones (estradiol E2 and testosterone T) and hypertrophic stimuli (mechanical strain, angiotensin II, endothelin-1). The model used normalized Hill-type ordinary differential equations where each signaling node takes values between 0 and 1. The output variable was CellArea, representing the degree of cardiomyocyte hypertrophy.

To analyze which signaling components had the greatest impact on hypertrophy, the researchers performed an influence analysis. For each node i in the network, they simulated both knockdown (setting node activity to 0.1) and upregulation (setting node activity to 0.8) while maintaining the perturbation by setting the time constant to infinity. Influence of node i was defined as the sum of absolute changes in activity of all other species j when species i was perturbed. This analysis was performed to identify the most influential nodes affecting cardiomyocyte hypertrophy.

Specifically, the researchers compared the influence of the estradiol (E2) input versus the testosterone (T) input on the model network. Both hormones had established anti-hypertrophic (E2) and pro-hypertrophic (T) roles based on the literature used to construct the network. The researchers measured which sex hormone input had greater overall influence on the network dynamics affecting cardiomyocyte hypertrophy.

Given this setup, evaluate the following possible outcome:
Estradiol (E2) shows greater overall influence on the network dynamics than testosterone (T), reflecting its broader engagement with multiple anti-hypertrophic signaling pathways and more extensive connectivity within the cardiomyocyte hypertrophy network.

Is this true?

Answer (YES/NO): NO